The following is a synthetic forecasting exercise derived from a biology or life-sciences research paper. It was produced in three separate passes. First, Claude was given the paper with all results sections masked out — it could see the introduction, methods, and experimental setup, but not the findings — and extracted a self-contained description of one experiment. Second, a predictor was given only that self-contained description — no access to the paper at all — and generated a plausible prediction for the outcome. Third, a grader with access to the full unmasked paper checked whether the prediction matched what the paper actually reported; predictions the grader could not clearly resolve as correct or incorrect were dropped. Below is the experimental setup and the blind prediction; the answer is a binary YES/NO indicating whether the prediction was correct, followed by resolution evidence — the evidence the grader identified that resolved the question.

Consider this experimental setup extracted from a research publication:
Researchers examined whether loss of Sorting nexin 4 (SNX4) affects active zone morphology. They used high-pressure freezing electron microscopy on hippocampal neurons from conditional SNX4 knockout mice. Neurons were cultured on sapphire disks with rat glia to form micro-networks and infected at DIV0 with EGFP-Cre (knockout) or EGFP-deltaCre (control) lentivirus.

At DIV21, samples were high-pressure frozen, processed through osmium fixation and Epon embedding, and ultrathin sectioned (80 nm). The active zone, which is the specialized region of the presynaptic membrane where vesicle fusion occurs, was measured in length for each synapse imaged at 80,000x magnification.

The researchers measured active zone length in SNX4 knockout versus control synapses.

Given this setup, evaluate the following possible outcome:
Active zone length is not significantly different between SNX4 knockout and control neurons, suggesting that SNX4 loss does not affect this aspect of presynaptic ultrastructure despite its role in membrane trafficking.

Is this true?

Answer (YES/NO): NO